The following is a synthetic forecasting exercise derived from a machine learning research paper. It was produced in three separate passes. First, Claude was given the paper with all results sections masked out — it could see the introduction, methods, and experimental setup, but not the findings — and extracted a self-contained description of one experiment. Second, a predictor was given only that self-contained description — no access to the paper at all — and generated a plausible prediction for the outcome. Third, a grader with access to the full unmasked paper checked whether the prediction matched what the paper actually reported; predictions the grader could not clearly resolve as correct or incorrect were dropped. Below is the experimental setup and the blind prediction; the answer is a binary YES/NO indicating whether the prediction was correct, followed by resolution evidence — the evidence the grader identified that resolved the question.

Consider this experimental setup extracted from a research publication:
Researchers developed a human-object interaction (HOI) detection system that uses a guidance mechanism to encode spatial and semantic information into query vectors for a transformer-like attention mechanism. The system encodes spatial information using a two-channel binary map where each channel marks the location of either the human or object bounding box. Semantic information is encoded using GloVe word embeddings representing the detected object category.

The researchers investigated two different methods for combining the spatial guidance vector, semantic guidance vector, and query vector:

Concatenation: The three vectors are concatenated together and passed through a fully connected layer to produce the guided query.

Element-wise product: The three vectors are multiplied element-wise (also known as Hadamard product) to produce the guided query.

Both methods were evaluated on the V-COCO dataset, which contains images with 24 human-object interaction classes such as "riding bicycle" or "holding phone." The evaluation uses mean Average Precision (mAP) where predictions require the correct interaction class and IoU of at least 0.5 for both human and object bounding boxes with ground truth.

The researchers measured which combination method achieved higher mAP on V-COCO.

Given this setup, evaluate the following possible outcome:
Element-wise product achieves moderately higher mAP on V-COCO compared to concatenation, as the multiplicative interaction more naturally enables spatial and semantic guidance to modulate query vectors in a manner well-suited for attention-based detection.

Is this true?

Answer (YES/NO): YES